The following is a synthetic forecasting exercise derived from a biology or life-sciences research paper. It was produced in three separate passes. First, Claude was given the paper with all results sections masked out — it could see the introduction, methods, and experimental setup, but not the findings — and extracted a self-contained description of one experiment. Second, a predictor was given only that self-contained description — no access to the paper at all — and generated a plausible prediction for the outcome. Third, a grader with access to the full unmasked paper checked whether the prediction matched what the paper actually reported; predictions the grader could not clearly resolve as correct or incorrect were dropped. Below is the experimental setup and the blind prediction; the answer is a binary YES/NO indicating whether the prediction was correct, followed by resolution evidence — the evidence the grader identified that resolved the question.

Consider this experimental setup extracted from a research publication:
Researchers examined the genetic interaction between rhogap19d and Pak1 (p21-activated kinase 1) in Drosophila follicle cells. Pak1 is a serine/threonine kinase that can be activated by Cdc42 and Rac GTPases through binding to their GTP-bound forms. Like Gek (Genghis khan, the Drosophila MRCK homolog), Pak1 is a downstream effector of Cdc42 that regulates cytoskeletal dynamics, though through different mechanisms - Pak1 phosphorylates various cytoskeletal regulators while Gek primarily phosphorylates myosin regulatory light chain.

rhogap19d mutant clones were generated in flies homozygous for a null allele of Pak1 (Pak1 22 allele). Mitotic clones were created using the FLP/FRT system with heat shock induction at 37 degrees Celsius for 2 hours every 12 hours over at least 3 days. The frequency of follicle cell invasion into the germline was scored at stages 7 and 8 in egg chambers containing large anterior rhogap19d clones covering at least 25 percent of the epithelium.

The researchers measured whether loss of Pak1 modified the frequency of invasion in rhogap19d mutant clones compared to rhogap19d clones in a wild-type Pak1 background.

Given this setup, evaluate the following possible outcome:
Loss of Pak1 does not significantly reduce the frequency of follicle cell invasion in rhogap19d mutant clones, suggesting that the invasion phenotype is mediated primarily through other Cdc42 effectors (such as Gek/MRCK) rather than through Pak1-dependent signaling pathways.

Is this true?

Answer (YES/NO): NO